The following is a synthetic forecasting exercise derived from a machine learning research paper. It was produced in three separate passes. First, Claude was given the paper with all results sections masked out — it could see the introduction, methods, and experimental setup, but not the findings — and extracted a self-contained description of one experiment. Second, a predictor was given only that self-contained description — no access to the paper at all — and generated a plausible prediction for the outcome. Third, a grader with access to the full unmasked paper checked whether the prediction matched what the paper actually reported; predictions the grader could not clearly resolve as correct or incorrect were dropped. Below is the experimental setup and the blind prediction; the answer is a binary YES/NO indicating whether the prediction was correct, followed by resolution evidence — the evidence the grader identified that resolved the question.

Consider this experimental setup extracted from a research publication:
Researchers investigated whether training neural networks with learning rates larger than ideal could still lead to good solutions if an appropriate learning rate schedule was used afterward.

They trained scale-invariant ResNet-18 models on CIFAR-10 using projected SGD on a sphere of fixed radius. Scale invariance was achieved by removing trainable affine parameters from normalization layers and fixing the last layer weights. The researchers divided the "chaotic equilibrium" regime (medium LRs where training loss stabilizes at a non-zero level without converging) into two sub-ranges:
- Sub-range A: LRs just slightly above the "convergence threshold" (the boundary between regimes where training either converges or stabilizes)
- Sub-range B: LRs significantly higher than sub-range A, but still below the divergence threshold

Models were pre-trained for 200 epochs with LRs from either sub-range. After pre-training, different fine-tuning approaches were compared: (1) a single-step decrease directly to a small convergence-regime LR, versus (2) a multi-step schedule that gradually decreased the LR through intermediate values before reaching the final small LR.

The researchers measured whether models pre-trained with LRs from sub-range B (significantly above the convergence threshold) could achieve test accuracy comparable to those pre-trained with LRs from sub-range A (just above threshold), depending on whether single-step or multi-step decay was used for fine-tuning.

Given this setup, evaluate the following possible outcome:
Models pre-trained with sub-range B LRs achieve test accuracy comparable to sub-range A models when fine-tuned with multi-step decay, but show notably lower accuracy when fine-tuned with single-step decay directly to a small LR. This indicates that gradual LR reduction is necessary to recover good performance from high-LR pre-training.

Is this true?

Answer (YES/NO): YES